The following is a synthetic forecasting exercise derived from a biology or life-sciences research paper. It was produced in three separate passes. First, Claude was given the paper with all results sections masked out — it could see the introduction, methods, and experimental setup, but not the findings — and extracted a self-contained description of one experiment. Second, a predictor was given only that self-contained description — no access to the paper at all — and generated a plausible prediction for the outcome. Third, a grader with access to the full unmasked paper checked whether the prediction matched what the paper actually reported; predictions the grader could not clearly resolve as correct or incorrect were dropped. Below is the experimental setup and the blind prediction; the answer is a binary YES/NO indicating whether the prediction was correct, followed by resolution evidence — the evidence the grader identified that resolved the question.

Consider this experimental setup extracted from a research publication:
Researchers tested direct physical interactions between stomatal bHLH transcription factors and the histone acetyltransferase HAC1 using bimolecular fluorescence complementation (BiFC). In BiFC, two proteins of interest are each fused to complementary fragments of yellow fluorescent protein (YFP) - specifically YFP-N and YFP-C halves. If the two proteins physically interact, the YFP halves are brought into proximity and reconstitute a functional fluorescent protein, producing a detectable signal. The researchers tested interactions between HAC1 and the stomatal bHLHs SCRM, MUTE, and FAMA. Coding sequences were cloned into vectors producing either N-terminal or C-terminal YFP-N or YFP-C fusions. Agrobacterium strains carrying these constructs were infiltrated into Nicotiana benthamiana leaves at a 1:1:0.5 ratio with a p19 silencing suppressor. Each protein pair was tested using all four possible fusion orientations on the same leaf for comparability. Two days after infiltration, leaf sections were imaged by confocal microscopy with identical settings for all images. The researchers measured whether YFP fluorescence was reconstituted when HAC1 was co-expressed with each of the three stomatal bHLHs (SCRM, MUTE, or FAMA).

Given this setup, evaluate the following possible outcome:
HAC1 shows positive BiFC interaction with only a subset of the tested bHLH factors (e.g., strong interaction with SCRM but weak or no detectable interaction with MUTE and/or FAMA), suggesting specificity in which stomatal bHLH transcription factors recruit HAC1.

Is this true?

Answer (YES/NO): NO